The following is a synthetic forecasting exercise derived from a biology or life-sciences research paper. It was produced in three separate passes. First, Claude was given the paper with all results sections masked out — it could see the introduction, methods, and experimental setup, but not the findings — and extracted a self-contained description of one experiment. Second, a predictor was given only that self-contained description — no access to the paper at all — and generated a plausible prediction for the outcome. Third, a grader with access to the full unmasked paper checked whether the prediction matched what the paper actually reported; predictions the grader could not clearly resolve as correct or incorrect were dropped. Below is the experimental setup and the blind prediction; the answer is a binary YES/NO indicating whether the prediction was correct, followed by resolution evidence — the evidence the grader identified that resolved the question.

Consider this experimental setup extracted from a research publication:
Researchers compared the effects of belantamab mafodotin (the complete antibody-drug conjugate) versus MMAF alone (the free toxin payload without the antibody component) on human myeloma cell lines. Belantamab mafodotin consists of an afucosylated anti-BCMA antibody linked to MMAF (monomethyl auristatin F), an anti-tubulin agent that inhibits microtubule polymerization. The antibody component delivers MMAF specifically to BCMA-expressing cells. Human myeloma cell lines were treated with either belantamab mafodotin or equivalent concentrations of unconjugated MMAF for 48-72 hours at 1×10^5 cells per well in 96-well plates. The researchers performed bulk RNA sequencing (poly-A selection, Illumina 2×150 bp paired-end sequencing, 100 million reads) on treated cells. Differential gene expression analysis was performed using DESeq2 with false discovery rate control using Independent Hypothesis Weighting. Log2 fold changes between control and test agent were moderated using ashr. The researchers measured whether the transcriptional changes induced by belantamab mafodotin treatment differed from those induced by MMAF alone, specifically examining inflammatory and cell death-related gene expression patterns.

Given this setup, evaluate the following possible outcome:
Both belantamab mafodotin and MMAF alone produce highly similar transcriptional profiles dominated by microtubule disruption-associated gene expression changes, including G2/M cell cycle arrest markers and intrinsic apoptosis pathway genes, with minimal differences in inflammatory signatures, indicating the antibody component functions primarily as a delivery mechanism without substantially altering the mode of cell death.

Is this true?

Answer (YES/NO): NO